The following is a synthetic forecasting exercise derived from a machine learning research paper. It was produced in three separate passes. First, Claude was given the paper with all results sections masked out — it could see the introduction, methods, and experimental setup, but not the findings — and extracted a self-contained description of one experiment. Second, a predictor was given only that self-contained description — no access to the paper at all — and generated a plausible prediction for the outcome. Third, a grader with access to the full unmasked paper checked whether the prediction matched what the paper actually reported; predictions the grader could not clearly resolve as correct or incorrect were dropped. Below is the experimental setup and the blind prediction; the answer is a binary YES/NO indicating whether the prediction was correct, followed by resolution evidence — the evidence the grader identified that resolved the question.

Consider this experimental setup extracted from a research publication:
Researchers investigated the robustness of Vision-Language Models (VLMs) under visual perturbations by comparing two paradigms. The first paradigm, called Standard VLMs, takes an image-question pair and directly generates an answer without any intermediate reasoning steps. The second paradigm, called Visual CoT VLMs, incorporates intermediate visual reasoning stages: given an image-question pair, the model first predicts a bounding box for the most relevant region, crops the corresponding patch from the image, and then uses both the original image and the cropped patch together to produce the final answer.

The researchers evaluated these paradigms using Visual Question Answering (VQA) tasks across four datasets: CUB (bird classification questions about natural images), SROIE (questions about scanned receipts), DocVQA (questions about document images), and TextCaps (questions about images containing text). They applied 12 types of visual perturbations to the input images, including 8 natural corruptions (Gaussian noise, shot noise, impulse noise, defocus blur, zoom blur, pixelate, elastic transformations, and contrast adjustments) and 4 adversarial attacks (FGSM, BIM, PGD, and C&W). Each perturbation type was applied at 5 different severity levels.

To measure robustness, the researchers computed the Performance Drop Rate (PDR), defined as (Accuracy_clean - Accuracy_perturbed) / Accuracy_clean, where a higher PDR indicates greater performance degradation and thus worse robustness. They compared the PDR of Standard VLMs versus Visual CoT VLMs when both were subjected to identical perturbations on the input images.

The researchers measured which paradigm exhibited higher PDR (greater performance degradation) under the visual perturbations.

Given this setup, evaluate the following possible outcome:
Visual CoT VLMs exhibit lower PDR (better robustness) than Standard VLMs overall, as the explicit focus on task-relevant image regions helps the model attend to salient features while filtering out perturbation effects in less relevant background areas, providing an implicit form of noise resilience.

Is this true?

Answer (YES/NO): NO